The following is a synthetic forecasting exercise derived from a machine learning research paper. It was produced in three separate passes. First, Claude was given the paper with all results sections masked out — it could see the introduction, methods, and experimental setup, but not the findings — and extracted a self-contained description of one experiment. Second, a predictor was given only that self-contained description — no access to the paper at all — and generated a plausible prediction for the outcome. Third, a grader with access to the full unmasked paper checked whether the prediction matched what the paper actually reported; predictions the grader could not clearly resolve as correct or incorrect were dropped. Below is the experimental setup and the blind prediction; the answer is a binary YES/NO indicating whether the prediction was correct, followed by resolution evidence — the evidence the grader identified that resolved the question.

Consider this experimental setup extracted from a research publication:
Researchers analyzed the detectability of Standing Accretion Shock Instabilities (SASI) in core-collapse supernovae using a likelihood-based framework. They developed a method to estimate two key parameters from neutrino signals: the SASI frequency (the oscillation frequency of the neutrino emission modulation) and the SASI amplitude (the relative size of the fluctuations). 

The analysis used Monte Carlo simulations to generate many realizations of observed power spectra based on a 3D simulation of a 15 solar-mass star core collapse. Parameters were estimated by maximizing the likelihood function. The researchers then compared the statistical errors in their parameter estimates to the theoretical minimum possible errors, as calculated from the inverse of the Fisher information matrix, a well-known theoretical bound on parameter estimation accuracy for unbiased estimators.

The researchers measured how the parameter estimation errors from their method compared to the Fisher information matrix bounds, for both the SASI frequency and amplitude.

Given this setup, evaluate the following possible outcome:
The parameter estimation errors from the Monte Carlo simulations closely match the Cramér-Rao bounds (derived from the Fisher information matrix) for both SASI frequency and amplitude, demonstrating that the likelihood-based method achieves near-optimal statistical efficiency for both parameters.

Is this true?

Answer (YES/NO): NO